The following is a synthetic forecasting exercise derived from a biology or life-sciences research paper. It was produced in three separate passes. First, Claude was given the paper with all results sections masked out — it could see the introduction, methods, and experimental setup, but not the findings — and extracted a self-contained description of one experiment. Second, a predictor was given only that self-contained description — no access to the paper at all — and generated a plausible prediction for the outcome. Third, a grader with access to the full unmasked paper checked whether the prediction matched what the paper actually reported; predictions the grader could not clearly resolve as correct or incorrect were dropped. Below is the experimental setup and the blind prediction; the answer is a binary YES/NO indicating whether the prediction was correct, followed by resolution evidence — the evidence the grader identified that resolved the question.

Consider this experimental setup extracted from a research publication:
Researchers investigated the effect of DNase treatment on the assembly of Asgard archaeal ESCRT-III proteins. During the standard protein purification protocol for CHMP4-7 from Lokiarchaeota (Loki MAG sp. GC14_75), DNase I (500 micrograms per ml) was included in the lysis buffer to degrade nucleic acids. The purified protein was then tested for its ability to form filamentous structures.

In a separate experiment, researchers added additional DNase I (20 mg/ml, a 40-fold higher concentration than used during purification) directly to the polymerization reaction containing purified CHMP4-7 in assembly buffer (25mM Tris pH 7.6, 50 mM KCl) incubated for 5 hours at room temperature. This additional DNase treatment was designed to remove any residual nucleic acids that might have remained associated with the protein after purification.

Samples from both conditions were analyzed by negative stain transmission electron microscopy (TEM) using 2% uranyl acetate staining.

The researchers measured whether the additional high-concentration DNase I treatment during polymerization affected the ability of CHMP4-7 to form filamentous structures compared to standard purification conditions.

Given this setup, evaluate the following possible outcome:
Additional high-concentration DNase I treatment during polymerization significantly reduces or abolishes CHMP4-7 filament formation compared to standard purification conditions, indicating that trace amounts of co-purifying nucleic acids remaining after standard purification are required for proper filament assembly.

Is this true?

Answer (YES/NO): YES